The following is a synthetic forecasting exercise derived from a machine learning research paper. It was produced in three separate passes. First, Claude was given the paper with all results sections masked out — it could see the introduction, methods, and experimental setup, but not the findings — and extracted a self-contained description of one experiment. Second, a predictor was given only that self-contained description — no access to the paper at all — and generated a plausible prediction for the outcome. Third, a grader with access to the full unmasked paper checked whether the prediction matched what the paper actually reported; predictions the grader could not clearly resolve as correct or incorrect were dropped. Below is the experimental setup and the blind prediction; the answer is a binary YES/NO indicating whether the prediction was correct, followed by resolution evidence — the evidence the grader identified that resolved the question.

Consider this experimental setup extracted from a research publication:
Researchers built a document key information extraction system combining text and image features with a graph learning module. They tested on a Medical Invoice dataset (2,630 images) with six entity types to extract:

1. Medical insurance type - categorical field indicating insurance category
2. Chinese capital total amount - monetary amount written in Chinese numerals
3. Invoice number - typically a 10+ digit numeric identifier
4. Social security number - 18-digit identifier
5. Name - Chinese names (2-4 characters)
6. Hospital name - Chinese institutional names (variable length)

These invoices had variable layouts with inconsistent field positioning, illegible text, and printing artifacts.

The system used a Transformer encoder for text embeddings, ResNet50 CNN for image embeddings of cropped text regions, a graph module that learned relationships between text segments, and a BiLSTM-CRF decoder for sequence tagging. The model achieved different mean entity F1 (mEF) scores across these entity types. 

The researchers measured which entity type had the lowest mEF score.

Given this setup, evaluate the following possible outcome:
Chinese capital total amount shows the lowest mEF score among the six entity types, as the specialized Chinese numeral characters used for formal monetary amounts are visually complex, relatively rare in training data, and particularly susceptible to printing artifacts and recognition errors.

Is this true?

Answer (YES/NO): NO